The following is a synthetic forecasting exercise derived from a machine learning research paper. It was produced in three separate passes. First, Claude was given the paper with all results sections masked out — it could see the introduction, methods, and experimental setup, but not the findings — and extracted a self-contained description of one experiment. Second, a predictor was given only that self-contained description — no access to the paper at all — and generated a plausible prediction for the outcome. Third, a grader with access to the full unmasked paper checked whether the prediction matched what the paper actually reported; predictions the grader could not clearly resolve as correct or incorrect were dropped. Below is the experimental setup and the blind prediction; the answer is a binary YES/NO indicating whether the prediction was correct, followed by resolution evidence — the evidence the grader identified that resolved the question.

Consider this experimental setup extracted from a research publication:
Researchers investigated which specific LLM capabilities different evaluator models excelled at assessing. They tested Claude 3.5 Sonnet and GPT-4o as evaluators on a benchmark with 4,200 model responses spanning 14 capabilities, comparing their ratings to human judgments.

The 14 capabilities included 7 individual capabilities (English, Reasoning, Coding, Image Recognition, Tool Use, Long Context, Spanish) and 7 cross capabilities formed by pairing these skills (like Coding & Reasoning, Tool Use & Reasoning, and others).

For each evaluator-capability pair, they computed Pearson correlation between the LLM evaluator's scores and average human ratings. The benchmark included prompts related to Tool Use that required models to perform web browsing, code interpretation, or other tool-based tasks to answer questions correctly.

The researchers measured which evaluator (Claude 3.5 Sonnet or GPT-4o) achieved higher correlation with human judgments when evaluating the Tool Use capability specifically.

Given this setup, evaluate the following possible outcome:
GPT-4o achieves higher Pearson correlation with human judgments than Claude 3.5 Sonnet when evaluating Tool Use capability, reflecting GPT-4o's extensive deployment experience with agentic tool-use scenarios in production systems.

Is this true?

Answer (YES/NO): NO